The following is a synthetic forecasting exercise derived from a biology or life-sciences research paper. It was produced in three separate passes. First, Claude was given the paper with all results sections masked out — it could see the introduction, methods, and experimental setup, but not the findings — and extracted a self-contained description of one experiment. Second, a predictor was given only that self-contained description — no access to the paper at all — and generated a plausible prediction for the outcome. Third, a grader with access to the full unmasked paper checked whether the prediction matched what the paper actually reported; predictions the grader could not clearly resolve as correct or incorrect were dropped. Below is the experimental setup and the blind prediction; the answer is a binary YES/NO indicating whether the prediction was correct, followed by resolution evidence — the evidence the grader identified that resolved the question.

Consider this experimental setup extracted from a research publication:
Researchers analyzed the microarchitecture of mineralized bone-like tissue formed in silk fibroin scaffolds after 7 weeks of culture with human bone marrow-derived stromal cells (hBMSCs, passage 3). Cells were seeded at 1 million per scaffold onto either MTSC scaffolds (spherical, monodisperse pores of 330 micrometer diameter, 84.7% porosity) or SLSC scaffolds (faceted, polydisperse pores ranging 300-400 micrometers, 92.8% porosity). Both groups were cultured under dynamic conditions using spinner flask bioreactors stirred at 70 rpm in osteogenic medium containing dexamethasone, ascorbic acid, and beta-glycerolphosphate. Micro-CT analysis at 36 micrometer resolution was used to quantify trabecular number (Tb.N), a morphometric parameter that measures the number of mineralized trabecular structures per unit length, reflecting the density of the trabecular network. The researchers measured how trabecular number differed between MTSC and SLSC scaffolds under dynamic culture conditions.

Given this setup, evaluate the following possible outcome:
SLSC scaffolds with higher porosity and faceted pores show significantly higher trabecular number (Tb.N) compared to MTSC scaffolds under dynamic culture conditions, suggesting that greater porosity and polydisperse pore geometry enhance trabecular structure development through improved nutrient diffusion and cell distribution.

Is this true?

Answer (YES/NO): NO